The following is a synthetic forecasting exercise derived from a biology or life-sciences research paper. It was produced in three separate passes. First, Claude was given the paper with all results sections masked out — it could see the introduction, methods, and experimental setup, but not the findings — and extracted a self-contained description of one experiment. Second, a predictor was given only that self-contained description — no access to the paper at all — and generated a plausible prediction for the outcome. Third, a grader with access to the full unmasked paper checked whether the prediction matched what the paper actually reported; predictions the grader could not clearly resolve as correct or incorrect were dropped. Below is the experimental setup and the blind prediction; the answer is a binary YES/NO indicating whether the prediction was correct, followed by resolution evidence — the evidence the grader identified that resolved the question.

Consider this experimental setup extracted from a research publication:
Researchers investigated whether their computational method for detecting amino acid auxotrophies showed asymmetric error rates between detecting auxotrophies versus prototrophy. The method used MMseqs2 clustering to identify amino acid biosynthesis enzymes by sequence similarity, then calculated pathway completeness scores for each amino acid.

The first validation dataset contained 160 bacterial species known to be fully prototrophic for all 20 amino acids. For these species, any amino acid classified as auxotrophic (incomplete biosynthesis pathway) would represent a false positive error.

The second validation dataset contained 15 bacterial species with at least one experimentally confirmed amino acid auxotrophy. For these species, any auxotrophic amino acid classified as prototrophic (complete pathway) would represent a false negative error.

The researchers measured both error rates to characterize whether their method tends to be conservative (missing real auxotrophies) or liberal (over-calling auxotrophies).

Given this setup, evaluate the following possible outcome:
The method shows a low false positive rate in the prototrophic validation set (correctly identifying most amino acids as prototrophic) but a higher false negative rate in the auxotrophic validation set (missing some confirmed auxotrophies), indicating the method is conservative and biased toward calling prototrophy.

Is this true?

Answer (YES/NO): YES